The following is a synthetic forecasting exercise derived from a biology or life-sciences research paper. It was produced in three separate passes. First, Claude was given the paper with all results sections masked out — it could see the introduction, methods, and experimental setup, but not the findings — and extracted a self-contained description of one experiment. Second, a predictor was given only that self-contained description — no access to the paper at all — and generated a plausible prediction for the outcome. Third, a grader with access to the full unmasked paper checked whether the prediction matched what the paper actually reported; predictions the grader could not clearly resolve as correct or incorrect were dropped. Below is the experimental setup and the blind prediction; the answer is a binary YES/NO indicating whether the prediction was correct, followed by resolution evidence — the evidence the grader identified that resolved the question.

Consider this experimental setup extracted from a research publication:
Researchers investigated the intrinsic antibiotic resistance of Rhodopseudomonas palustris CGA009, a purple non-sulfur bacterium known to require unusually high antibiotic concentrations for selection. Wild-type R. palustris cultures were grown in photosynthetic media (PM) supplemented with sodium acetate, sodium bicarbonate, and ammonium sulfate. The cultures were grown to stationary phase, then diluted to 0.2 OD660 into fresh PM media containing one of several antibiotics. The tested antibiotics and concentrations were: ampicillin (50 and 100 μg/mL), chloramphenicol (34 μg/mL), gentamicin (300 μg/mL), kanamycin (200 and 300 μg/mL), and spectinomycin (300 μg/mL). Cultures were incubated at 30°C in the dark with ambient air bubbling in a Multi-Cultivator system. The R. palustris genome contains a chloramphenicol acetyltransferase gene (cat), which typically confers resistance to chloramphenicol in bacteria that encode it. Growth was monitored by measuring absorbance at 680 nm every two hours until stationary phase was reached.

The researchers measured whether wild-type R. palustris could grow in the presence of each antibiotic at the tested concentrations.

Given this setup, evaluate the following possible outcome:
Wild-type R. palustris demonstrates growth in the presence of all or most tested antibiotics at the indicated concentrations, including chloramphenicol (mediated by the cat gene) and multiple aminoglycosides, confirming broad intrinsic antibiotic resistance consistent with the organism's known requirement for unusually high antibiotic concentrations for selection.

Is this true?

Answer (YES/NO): NO